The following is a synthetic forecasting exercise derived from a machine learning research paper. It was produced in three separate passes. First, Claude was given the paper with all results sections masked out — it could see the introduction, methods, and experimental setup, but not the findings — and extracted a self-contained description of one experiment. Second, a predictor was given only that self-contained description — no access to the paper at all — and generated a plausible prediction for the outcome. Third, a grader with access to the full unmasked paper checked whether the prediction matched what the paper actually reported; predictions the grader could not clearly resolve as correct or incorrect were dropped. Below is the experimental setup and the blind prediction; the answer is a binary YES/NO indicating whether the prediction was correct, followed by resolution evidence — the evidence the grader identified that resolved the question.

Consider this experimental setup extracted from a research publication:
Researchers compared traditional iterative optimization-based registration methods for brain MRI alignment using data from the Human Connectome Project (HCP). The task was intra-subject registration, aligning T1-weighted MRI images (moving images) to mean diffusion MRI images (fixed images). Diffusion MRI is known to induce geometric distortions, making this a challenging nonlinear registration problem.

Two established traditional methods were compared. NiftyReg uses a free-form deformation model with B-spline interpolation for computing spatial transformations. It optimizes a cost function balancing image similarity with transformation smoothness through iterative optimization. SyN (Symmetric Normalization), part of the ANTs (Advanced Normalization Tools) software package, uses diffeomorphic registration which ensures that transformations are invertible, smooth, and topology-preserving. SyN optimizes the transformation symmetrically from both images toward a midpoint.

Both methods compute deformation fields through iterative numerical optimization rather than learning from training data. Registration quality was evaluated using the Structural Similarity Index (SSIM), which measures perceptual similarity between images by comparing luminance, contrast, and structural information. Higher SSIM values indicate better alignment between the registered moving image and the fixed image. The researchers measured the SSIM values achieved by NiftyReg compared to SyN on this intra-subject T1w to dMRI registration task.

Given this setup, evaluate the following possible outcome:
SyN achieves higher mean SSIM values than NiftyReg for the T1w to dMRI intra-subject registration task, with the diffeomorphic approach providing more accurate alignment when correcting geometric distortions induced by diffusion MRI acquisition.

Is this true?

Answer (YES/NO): NO